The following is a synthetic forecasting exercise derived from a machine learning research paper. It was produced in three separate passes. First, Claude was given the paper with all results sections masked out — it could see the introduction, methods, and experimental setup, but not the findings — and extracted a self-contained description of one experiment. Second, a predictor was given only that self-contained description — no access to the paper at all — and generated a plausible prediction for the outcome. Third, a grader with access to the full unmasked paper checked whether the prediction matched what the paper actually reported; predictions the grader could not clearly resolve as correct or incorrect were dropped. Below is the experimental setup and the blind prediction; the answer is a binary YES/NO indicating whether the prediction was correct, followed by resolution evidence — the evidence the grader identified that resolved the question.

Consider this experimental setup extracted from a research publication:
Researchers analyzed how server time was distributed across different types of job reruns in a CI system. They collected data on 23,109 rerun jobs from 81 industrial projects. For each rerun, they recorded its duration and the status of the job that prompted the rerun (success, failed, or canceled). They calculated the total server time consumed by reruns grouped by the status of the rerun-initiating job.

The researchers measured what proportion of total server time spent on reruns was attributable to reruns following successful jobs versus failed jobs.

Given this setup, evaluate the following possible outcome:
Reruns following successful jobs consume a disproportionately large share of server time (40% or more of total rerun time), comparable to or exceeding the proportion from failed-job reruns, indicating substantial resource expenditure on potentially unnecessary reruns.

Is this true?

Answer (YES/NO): YES